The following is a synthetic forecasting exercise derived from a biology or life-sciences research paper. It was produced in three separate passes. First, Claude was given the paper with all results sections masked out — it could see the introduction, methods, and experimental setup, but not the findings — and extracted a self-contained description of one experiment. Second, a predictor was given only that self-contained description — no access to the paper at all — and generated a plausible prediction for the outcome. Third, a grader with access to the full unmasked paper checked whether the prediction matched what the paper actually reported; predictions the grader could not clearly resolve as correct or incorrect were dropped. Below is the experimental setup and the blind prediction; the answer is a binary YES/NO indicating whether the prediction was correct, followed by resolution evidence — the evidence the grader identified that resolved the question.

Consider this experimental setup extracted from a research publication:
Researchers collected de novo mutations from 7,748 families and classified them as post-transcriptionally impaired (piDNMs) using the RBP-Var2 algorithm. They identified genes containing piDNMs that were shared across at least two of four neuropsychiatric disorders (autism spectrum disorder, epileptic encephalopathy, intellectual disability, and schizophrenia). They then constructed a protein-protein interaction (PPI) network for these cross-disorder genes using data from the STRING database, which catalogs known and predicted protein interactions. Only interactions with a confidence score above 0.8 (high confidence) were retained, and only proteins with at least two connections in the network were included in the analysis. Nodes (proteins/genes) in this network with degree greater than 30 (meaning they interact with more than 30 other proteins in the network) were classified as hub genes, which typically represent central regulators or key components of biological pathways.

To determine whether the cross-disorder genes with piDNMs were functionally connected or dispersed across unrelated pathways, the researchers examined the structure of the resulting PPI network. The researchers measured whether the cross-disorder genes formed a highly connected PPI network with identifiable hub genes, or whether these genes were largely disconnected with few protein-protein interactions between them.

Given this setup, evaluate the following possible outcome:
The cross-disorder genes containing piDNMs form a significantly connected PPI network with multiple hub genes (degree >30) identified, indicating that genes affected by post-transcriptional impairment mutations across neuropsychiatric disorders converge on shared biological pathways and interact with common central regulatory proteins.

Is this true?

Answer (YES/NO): YES